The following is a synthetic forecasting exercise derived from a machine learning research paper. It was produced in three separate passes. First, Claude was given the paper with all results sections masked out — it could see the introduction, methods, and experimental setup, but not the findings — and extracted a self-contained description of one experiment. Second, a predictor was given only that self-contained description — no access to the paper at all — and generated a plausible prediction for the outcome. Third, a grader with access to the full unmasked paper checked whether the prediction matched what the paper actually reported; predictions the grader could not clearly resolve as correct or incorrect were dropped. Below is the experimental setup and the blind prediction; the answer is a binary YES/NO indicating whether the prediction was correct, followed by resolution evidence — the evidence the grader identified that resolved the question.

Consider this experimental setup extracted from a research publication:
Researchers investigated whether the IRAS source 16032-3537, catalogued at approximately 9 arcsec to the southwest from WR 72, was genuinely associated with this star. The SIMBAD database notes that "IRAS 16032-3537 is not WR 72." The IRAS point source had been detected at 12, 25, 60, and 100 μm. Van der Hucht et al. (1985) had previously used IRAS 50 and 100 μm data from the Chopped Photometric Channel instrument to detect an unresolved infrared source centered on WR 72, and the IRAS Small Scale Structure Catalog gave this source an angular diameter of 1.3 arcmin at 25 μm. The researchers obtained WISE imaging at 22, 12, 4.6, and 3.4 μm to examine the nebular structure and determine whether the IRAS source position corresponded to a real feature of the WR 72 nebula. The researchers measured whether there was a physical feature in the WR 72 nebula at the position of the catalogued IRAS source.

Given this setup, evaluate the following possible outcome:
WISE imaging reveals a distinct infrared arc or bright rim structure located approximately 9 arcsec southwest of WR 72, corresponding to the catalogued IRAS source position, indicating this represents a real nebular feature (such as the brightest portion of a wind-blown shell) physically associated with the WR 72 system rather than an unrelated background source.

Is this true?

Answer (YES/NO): NO